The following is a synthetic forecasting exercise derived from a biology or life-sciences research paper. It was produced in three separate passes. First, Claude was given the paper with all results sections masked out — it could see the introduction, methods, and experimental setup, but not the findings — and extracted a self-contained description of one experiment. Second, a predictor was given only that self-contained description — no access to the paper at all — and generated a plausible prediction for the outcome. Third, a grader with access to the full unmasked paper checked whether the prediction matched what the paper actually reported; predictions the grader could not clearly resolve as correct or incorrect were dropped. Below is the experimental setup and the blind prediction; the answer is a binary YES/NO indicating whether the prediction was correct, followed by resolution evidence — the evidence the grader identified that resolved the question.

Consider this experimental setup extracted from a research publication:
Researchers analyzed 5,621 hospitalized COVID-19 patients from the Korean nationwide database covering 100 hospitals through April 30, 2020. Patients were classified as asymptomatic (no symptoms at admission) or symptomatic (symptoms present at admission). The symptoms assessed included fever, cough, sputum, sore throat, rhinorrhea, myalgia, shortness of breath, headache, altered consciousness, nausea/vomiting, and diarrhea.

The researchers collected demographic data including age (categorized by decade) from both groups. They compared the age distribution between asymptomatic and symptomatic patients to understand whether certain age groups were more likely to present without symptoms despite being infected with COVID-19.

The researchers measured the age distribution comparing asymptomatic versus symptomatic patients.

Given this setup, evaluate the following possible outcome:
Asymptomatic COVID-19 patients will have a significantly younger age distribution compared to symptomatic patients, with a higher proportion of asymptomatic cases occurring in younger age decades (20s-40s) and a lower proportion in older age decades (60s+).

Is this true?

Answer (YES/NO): NO